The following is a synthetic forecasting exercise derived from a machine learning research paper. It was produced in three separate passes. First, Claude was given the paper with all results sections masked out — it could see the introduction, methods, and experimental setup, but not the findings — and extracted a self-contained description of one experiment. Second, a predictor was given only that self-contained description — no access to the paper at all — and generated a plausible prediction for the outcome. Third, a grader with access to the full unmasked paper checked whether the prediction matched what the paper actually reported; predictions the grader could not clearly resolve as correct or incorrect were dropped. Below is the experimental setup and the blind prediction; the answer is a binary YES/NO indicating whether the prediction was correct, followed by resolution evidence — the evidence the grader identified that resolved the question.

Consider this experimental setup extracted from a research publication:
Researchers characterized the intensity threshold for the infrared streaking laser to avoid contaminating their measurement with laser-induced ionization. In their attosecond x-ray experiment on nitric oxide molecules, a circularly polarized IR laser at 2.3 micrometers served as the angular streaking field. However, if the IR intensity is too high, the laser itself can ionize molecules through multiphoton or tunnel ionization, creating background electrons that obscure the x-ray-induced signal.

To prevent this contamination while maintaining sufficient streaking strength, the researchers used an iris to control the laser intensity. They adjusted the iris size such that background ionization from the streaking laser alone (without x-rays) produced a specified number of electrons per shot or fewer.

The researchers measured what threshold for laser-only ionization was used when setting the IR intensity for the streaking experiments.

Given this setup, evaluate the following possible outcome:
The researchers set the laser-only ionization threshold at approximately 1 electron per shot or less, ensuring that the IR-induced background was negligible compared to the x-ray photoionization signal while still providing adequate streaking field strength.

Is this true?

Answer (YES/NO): NO